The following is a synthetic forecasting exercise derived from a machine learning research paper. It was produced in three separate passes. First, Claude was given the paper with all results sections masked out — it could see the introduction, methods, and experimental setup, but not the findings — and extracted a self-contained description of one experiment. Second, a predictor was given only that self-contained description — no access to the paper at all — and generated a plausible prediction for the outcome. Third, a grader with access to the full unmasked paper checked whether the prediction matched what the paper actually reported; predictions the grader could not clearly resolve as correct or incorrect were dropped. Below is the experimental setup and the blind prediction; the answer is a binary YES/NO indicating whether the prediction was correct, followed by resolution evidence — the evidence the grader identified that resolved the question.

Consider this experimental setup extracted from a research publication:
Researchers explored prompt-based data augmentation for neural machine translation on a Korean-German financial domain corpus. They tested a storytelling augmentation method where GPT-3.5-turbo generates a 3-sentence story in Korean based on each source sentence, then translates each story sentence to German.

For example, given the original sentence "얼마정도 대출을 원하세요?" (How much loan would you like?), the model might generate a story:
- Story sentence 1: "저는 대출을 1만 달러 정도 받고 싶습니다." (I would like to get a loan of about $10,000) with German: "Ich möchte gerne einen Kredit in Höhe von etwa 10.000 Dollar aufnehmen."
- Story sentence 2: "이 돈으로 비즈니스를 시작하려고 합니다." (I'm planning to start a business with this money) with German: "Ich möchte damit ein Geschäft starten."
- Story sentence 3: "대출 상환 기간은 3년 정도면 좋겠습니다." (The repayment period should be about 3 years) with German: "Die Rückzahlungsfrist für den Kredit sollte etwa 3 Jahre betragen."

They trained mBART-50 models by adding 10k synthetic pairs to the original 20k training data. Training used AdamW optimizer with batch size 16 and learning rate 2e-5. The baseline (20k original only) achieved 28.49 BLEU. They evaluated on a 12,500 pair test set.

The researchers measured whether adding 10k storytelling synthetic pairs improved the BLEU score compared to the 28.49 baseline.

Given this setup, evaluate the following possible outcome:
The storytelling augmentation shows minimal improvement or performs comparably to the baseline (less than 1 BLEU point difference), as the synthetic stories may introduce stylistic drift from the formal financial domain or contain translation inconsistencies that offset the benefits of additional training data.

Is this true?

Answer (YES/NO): YES